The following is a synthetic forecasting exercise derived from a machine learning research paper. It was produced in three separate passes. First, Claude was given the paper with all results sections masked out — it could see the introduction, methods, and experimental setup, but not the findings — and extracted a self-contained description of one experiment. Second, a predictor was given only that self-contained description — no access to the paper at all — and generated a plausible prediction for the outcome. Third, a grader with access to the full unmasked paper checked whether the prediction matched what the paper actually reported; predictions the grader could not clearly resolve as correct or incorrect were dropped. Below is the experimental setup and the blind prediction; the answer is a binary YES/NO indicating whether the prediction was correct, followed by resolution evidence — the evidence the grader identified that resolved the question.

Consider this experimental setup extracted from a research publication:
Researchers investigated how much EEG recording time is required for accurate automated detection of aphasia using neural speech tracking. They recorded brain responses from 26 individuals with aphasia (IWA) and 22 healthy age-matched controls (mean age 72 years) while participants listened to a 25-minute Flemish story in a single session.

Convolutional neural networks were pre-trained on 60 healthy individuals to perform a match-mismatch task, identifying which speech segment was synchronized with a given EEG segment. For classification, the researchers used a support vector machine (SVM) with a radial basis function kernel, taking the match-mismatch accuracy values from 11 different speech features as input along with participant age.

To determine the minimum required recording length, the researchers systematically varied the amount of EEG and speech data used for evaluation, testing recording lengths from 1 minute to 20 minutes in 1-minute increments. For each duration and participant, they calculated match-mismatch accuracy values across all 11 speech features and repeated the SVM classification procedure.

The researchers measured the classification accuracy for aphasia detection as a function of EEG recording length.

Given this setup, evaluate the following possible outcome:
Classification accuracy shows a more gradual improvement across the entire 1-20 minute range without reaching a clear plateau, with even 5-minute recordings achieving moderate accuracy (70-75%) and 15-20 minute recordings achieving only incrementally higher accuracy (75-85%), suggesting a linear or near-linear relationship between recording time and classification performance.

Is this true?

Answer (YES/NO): NO